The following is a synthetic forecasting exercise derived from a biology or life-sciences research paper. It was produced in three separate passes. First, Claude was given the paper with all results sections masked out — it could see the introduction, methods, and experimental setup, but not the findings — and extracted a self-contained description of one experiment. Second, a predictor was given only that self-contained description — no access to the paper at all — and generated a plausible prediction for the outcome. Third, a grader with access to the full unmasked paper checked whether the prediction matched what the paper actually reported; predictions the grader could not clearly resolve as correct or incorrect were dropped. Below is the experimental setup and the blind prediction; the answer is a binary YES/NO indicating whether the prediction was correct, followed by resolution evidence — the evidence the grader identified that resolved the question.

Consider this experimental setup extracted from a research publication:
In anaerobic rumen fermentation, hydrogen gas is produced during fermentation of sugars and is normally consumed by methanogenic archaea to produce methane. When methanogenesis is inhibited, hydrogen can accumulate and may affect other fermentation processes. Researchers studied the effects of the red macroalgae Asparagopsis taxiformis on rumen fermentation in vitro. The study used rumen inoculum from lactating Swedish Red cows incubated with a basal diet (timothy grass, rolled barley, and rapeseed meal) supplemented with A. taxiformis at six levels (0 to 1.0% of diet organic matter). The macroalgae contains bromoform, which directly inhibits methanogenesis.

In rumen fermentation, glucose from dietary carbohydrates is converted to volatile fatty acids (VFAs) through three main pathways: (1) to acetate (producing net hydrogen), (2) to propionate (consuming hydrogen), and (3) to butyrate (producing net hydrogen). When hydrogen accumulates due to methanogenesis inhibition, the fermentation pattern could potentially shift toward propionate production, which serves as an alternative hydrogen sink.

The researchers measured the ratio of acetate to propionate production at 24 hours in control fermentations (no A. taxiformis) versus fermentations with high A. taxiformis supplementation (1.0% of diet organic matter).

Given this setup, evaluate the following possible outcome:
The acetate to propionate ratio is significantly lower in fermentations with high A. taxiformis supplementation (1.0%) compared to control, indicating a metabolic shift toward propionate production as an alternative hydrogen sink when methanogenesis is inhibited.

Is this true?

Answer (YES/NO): YES